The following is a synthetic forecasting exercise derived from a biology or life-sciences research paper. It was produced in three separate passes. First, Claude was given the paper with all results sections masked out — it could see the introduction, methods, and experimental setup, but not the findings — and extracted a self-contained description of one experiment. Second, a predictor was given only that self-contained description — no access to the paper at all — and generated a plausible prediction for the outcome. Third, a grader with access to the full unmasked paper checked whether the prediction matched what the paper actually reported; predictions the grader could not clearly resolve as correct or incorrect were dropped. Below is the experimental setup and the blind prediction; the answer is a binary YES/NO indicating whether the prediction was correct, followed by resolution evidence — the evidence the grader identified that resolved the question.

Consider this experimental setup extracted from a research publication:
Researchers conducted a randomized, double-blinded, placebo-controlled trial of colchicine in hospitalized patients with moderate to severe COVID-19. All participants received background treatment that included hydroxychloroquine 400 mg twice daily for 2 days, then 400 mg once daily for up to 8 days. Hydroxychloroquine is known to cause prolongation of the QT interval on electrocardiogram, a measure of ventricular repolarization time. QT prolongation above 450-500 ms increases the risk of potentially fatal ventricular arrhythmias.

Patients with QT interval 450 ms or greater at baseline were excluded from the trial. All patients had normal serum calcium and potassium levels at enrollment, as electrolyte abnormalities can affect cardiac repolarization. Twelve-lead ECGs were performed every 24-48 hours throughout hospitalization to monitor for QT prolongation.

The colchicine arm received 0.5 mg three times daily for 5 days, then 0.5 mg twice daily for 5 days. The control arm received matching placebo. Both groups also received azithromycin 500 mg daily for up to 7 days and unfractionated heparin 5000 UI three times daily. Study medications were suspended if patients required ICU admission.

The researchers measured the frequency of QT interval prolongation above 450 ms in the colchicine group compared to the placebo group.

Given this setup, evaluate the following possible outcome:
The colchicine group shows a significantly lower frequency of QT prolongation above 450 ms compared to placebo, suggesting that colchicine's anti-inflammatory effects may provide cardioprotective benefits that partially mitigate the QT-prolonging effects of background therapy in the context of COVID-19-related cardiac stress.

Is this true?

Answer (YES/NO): NO